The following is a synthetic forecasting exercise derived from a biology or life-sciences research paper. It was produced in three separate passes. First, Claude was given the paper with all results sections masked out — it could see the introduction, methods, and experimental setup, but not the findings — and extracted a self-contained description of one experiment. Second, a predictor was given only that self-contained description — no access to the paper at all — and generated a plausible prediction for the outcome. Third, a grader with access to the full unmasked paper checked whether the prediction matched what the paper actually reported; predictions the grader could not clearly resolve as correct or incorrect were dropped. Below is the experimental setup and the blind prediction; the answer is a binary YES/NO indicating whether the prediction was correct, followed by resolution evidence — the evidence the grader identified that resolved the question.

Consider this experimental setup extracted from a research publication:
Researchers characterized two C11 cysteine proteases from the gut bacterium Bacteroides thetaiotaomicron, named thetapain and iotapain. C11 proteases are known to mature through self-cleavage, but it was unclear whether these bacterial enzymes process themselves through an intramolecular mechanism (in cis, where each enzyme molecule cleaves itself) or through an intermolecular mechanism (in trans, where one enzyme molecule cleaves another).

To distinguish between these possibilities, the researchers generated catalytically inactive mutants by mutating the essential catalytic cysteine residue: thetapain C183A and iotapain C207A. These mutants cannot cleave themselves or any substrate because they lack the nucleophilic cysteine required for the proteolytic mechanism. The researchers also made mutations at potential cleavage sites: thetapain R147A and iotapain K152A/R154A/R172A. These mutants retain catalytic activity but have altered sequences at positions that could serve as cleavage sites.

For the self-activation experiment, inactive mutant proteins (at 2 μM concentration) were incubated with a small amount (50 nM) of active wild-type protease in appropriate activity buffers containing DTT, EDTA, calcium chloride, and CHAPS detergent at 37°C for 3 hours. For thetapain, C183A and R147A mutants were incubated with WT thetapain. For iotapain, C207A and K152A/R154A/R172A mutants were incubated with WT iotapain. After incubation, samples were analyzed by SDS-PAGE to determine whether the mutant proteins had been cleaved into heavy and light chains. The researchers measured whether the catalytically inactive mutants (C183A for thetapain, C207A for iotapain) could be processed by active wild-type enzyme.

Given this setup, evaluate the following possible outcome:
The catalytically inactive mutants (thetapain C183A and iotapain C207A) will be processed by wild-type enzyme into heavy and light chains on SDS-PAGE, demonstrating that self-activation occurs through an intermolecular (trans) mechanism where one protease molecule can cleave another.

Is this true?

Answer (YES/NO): YES